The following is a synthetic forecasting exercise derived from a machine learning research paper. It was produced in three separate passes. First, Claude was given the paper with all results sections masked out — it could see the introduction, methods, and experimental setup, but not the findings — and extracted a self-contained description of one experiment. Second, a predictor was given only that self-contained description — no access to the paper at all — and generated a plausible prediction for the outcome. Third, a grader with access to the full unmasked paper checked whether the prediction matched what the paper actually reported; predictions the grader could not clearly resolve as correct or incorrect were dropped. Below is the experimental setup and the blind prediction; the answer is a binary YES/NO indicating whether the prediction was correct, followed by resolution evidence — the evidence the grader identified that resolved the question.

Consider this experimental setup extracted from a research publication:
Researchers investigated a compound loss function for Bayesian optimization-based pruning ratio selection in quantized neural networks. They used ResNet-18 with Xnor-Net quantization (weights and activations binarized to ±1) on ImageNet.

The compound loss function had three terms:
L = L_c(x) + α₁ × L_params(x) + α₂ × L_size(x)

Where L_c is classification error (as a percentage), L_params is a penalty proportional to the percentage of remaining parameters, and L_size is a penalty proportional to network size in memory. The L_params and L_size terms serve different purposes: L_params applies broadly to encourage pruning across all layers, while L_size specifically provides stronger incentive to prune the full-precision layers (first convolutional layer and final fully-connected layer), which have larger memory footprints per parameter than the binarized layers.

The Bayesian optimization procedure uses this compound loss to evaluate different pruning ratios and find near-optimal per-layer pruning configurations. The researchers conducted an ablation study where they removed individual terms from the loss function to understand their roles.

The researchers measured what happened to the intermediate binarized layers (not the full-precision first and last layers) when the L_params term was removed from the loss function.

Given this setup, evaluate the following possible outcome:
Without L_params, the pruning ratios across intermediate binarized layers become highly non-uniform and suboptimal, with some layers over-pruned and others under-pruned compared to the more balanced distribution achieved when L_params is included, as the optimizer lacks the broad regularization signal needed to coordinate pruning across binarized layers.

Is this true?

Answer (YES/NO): NO